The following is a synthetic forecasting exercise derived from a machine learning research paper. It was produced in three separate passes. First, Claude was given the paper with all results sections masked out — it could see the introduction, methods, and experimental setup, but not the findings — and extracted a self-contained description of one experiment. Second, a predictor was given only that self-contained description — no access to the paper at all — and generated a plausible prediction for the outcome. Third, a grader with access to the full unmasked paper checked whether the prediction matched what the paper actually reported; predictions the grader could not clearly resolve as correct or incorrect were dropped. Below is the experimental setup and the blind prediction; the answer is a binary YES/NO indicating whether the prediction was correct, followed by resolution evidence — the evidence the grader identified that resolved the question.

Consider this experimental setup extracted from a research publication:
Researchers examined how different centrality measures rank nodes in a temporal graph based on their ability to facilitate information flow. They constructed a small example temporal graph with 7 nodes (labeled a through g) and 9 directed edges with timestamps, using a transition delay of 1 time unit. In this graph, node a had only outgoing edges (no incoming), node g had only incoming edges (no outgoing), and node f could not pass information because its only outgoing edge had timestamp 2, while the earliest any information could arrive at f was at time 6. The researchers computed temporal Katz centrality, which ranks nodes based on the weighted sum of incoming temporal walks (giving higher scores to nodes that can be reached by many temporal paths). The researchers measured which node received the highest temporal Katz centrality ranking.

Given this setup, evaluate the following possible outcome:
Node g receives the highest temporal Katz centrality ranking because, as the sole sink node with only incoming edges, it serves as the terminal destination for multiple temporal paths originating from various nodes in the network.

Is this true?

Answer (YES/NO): YES